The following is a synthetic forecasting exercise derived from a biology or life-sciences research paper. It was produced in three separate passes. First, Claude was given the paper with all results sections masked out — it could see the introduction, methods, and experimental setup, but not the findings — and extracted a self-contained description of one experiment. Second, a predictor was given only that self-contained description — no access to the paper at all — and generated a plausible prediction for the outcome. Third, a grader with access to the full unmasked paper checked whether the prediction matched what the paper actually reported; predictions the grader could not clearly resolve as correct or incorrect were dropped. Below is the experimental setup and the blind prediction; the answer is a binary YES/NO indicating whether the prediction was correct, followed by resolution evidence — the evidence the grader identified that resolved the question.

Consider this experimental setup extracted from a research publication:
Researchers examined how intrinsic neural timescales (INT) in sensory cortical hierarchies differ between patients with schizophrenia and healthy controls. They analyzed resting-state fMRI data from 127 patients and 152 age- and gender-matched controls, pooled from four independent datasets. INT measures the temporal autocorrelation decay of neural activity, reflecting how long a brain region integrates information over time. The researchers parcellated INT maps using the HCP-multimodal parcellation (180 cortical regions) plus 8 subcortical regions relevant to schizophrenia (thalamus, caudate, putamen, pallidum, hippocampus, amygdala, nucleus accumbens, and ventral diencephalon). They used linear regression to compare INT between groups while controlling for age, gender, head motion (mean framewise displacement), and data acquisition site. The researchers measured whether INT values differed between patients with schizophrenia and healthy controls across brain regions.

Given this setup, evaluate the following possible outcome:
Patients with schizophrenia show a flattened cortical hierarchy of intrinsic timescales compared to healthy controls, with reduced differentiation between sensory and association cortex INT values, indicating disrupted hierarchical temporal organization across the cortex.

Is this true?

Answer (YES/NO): NO